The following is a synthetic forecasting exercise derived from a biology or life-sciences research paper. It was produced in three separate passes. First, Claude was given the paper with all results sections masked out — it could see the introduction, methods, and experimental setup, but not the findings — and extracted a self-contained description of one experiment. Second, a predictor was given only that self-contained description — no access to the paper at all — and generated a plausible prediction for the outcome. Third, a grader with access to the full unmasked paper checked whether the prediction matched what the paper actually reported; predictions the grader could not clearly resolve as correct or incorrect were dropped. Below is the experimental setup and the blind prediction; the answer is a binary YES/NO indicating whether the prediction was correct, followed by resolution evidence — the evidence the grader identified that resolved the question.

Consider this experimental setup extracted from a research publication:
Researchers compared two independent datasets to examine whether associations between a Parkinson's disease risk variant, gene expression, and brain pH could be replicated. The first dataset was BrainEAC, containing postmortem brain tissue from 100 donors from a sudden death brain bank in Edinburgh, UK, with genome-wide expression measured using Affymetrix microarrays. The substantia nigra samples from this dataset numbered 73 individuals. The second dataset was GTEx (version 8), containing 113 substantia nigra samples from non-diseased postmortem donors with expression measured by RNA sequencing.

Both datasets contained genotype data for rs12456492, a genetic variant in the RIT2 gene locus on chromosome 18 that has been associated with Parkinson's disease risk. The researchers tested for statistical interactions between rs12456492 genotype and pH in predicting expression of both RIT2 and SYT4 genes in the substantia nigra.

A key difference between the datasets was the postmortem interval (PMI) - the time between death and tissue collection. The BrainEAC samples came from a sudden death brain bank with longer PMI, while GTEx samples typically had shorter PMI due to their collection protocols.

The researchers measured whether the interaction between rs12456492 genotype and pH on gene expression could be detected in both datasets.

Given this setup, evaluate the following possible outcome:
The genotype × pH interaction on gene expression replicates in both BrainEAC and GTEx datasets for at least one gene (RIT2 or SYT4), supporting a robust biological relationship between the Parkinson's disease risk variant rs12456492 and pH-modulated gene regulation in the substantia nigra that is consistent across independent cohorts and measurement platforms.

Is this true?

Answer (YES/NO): NO